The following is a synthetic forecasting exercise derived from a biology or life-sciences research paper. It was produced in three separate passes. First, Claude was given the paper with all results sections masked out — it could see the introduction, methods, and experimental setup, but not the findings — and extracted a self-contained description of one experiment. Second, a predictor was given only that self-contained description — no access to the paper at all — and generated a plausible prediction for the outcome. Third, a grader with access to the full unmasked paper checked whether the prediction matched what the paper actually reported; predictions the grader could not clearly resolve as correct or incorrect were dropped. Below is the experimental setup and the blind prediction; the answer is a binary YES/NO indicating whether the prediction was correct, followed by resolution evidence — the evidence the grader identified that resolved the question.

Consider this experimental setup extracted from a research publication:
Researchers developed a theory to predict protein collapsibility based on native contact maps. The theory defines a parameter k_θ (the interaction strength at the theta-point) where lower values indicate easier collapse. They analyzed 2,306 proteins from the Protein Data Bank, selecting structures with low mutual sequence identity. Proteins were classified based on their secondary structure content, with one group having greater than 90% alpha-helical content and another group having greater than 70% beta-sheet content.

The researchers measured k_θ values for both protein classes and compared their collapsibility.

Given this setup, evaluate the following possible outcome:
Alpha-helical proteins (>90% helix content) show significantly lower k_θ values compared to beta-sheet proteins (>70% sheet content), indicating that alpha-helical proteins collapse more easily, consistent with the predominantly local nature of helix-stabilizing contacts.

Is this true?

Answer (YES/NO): NO